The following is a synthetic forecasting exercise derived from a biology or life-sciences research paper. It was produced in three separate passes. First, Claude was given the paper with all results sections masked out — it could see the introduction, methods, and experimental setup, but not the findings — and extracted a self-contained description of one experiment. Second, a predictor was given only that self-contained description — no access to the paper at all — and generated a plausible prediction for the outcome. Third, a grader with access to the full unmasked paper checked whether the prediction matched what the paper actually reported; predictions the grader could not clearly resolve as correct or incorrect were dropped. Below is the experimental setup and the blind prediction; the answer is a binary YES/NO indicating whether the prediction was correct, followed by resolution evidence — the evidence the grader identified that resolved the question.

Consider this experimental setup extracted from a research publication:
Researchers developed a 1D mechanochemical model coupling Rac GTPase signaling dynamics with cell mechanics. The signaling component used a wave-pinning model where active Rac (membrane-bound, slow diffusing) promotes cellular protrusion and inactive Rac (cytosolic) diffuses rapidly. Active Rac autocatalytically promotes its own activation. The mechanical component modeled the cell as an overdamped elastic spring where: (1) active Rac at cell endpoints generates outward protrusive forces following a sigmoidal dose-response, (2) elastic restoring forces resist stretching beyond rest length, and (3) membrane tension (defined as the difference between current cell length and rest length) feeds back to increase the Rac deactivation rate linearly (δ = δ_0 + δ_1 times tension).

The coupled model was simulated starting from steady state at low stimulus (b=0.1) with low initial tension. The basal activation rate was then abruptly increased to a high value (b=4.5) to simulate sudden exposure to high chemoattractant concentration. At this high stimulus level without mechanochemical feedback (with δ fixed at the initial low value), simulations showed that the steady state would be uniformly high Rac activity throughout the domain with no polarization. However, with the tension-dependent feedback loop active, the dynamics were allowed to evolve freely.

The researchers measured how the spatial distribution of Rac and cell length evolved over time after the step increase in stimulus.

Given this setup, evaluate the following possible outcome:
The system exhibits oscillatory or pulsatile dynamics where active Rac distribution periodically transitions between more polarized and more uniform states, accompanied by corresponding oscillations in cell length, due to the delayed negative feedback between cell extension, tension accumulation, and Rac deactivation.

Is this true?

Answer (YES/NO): NO